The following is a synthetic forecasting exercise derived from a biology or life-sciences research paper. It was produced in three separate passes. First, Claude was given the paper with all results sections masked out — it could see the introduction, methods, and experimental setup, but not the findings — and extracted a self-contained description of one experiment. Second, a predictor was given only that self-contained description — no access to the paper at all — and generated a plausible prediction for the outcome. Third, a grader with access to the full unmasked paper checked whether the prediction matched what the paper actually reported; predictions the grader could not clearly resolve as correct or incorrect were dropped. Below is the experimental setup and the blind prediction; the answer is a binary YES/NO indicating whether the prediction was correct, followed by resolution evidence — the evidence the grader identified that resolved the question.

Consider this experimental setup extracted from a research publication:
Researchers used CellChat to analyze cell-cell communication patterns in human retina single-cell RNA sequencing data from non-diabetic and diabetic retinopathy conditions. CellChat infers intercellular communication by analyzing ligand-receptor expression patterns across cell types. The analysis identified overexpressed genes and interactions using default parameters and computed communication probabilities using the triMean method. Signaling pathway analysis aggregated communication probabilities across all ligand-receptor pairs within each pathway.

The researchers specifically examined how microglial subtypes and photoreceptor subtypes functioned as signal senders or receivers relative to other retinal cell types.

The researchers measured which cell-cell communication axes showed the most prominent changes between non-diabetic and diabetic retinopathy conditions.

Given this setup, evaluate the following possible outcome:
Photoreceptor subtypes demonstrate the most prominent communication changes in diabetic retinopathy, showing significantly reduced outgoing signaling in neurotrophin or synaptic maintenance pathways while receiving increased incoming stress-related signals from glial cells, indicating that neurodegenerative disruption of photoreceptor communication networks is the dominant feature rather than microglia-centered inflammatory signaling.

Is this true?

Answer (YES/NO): NO